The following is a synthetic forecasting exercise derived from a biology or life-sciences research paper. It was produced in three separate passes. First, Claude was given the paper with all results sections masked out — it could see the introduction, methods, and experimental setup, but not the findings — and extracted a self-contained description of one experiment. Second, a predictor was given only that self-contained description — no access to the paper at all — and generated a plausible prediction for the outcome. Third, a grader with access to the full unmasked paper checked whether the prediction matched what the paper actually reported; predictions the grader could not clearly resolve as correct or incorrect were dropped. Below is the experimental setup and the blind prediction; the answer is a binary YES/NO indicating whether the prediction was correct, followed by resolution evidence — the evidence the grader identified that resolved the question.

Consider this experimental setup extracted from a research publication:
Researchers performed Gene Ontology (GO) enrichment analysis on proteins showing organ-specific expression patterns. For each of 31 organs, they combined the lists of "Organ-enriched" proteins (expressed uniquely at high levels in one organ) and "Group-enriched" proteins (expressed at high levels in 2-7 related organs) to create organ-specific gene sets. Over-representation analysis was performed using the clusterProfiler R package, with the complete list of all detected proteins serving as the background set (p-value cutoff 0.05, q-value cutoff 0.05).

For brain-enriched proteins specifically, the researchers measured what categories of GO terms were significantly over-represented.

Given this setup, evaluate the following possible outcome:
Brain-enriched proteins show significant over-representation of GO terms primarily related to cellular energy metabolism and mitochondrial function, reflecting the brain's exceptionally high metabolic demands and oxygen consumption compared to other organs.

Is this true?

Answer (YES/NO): NO